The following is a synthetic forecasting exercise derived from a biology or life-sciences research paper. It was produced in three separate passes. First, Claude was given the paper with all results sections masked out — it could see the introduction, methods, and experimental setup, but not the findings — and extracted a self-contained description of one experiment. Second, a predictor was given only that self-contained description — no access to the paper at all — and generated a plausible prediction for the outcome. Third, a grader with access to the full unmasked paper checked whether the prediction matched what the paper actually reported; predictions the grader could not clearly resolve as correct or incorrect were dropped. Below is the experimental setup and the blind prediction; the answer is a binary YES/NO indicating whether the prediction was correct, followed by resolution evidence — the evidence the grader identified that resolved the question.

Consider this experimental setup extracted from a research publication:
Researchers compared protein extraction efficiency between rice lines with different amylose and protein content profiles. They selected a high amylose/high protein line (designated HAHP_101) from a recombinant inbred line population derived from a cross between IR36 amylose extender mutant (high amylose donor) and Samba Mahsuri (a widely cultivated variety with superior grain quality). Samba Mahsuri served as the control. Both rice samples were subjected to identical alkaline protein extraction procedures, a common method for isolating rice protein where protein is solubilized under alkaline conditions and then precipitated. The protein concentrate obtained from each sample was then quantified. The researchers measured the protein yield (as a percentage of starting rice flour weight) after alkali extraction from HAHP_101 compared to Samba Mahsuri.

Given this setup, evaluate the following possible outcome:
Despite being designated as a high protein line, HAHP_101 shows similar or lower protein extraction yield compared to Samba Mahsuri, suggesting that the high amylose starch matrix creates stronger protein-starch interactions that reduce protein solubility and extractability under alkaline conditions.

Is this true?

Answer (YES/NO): NO